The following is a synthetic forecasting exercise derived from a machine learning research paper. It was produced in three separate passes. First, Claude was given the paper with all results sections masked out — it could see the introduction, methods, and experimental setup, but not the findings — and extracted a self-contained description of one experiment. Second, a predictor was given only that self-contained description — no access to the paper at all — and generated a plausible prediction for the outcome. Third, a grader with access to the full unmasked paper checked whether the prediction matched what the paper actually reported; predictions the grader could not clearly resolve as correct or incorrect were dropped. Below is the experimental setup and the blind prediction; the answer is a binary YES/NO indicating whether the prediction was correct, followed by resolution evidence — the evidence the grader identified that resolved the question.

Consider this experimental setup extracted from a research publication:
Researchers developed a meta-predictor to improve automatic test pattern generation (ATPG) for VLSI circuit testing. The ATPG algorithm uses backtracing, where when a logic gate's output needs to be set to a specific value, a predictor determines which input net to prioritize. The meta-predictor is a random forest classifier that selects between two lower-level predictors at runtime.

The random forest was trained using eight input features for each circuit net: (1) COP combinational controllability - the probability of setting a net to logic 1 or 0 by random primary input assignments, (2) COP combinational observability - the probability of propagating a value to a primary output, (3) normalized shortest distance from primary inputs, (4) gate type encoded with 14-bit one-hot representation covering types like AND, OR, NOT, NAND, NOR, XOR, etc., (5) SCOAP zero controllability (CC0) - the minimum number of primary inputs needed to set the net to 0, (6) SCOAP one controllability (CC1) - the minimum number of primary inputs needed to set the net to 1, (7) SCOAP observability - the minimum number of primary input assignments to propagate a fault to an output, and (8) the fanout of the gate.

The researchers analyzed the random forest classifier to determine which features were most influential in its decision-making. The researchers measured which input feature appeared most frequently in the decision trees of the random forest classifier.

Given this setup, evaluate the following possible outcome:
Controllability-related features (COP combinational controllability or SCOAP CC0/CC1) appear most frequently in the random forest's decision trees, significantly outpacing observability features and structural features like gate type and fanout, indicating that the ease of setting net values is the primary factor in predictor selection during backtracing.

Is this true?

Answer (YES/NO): NO